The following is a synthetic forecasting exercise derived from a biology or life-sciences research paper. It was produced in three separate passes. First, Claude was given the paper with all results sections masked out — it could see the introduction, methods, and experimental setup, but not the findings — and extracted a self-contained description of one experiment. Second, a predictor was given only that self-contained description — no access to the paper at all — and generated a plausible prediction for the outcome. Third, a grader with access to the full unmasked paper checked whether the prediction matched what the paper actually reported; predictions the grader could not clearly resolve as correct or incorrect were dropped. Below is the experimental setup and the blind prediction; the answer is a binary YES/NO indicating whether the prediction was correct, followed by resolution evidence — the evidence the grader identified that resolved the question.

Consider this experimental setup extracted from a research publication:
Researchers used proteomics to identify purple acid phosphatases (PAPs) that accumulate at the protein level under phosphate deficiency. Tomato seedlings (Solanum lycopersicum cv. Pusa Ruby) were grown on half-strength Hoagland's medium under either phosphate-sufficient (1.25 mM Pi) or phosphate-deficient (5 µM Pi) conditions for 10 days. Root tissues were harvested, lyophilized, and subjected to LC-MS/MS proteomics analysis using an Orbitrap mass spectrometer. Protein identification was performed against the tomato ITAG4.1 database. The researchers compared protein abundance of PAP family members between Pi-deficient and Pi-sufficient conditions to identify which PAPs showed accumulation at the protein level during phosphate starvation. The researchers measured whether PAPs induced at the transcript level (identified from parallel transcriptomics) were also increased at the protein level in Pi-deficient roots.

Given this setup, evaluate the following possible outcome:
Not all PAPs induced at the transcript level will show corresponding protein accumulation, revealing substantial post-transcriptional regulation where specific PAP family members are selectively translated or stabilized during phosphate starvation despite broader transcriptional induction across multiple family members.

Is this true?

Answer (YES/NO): NO